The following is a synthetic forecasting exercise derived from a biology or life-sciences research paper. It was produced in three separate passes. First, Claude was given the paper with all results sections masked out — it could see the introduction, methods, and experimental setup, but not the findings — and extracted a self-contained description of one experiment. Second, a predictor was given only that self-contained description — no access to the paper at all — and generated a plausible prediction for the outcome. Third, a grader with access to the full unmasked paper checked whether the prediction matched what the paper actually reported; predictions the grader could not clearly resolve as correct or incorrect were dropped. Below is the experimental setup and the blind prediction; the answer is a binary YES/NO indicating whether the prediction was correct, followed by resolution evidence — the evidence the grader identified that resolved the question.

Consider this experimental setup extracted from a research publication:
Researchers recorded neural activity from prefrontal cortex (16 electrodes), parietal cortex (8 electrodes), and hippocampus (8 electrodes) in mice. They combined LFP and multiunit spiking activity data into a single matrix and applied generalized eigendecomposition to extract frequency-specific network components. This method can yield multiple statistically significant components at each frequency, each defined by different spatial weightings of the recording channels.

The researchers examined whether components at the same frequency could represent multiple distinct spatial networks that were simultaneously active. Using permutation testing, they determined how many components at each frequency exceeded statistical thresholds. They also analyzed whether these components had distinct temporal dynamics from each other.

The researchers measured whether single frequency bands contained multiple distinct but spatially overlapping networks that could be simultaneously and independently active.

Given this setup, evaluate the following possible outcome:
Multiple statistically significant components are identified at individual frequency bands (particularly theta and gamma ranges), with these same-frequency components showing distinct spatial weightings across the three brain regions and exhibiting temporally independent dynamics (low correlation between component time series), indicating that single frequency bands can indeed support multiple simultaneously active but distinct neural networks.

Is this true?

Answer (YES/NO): NO